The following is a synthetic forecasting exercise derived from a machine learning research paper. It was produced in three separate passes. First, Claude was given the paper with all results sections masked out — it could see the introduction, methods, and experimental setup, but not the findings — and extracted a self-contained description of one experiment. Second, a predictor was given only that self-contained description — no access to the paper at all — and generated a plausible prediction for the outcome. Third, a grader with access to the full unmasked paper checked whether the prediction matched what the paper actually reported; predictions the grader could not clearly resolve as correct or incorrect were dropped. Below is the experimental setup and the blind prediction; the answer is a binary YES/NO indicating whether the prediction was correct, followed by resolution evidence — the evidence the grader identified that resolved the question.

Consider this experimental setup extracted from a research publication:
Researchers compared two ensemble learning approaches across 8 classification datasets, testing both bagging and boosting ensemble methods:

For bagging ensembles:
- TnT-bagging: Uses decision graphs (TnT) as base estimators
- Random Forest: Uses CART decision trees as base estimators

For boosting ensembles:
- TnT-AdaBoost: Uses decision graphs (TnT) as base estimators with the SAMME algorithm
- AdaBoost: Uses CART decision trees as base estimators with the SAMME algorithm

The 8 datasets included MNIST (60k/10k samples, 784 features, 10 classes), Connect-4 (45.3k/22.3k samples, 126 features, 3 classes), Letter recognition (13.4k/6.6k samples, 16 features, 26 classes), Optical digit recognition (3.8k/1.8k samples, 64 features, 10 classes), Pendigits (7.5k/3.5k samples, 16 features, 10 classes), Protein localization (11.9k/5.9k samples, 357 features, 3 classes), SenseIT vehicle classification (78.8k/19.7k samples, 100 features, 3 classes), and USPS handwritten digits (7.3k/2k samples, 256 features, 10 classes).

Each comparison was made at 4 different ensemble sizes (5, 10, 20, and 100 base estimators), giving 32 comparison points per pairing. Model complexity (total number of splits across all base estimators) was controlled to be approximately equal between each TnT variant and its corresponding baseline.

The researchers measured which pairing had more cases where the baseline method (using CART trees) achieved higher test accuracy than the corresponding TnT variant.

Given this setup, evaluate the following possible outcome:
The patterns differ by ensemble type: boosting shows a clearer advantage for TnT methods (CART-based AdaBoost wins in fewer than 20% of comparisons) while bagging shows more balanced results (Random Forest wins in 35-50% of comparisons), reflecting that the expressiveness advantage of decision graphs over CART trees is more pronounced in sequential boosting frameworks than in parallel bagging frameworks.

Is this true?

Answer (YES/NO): NO